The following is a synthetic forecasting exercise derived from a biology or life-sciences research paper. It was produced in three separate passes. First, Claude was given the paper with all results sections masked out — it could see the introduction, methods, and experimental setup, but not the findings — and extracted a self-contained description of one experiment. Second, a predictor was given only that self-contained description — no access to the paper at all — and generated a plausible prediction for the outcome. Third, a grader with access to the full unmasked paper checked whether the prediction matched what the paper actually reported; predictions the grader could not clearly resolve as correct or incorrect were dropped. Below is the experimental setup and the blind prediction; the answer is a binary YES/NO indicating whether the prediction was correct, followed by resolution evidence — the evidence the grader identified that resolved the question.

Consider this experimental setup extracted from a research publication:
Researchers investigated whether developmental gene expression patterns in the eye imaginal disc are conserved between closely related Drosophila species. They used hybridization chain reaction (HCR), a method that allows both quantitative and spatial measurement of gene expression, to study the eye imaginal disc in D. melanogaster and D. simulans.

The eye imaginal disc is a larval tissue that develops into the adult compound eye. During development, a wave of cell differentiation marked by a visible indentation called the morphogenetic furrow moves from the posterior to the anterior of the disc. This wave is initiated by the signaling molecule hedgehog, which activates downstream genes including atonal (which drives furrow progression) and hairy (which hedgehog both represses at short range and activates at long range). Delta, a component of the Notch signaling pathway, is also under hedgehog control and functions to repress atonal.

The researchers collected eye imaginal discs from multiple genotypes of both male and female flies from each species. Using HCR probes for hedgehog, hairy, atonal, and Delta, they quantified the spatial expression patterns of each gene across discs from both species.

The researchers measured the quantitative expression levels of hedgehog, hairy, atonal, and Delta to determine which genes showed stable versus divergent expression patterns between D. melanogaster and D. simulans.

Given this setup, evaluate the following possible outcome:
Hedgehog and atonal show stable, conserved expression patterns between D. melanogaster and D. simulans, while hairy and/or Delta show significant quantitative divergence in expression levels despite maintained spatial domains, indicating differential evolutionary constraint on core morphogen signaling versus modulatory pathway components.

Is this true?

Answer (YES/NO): YES